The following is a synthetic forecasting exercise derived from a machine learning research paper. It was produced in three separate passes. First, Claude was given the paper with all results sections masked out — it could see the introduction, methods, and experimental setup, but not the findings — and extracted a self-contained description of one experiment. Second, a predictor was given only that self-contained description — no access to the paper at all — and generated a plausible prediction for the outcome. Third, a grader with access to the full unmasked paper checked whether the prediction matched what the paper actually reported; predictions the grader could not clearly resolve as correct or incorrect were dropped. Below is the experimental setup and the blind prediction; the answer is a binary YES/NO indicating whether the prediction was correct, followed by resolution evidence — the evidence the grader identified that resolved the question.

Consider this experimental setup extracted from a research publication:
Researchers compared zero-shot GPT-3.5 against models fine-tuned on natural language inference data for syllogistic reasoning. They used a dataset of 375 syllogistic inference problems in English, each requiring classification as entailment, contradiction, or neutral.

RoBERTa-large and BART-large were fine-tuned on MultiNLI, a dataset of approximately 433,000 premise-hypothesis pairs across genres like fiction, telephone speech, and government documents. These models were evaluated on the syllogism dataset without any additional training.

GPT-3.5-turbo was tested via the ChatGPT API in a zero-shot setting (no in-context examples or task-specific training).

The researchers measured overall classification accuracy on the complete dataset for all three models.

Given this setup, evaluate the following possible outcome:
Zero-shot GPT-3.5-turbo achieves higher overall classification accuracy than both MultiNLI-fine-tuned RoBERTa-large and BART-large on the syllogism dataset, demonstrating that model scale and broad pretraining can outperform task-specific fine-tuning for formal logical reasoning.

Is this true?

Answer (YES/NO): YES